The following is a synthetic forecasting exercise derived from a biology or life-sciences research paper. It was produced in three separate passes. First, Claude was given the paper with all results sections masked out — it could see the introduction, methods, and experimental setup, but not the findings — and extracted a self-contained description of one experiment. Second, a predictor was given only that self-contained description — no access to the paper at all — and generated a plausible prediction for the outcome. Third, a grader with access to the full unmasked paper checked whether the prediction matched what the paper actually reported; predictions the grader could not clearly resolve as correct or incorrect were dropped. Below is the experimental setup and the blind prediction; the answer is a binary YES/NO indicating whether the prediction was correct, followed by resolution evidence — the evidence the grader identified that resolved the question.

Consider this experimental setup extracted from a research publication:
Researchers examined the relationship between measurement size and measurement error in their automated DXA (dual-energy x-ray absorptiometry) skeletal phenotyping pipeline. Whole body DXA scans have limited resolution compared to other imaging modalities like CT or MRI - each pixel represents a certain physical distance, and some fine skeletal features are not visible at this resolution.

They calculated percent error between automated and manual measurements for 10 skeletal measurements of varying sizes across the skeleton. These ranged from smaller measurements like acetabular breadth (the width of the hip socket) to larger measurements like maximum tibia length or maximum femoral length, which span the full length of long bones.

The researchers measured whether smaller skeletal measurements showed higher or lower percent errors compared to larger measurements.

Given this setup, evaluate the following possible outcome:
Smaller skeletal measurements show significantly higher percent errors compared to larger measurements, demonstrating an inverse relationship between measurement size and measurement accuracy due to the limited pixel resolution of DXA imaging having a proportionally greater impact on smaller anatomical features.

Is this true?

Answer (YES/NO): YES